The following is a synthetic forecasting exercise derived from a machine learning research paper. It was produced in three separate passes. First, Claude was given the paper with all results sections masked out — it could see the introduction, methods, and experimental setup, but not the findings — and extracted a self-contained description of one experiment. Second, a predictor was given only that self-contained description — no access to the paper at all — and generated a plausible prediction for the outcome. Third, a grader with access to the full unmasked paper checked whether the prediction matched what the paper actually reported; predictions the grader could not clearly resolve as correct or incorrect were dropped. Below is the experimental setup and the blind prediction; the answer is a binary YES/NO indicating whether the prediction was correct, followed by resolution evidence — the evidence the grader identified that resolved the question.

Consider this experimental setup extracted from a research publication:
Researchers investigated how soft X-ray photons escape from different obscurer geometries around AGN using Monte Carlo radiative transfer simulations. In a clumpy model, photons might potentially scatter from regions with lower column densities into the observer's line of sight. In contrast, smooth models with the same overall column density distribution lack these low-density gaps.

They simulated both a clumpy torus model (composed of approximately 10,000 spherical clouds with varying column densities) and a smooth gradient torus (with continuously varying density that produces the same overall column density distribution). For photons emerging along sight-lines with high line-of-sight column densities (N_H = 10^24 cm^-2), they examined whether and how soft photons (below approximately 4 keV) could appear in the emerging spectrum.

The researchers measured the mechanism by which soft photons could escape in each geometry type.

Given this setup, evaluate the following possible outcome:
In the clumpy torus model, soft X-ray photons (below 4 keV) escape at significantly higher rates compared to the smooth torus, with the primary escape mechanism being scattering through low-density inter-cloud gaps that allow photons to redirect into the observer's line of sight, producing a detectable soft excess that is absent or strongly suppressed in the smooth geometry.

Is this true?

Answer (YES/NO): YES